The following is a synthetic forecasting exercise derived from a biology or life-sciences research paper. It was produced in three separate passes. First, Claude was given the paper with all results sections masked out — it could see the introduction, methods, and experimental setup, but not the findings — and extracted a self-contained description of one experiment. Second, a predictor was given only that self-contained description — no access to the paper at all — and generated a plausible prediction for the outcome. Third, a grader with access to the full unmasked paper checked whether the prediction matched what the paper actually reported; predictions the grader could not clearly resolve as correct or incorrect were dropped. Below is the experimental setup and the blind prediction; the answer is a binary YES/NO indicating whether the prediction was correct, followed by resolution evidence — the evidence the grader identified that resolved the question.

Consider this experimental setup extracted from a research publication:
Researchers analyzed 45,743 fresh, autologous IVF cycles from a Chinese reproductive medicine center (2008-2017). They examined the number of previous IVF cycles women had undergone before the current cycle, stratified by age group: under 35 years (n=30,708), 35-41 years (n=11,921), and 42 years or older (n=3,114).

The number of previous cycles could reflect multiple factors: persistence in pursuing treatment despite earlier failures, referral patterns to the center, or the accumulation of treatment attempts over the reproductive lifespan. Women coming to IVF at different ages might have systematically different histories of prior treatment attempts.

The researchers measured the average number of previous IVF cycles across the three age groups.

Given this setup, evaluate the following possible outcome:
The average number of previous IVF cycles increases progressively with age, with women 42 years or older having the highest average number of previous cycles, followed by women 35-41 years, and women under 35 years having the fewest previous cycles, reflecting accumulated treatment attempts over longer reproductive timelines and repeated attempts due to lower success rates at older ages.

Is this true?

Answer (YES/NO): YES